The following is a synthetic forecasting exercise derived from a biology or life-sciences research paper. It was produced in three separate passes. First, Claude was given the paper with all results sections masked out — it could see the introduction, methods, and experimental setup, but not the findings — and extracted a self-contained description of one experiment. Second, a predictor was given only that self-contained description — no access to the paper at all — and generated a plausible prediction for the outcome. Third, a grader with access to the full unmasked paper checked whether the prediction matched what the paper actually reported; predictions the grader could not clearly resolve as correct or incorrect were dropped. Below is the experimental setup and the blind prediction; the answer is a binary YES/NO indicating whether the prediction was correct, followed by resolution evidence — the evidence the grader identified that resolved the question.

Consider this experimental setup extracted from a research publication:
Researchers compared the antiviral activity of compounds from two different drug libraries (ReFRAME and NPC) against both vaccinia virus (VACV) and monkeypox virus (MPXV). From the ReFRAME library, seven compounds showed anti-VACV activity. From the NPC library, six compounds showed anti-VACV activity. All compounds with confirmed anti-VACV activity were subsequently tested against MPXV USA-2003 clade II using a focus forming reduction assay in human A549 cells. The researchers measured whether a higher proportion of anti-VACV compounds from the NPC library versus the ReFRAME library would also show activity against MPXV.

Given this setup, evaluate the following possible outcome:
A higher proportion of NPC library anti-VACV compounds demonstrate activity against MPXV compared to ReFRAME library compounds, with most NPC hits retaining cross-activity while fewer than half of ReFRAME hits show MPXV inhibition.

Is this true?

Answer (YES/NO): NO